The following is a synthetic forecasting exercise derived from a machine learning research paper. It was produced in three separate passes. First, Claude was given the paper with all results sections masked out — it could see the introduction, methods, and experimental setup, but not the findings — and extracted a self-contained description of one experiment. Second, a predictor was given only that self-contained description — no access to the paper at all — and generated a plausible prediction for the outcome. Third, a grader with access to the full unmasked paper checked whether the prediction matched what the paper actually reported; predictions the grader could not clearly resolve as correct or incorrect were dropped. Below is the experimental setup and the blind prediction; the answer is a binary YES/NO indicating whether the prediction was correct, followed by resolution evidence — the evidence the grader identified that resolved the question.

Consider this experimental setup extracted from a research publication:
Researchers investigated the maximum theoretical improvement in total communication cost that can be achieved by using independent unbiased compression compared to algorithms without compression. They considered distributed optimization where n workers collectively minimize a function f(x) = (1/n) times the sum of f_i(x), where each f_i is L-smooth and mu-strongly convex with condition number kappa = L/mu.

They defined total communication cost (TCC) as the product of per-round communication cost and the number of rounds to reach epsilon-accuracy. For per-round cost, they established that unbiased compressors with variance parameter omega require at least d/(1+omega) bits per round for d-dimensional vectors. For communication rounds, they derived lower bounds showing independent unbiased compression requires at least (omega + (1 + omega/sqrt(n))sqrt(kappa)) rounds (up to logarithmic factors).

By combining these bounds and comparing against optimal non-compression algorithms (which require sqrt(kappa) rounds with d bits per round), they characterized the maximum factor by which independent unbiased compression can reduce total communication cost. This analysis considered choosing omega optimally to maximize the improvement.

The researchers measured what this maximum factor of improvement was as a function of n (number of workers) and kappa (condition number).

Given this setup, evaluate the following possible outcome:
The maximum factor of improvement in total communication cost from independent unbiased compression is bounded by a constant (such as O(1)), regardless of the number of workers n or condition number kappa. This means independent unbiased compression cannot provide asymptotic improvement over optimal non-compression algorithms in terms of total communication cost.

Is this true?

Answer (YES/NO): NO